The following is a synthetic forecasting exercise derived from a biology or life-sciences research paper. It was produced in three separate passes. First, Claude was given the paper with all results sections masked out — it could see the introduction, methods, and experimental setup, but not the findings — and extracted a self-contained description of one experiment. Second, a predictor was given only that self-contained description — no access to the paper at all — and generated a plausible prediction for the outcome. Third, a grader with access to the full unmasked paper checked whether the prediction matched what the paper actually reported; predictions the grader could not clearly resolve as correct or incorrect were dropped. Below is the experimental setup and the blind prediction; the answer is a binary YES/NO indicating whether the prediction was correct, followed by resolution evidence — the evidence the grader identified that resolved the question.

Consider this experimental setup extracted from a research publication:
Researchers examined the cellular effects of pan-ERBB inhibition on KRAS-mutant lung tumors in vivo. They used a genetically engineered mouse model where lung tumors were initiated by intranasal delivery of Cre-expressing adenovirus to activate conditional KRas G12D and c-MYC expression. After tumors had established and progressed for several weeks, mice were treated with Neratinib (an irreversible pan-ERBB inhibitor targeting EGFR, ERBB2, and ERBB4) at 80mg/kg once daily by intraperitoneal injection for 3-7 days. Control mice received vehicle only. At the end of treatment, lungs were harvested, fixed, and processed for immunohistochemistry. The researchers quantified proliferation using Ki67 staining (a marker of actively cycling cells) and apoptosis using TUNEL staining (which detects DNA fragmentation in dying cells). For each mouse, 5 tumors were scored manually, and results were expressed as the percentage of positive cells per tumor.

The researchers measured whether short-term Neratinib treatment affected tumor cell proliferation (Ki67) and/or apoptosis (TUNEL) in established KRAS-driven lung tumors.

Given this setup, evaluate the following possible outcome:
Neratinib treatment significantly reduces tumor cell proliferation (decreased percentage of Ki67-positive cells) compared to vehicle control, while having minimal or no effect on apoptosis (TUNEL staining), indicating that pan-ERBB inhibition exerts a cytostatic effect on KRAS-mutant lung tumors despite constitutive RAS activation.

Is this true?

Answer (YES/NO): NO